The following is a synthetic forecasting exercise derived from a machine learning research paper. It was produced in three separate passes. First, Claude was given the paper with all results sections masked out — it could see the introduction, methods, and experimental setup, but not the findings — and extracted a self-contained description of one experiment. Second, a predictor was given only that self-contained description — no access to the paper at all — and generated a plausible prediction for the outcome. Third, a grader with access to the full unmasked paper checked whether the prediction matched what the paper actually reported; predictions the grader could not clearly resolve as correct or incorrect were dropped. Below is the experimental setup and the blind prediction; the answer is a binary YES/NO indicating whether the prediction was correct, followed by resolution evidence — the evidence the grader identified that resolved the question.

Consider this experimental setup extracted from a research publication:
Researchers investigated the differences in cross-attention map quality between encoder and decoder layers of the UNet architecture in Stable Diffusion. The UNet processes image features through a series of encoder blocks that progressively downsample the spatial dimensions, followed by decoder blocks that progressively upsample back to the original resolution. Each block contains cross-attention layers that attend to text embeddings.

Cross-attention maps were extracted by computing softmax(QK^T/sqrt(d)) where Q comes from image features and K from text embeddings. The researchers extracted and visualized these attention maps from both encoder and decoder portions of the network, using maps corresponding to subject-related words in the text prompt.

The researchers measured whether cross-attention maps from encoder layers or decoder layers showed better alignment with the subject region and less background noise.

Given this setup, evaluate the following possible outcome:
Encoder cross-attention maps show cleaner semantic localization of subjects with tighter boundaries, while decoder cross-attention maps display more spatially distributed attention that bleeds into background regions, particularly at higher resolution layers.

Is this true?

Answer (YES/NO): NO